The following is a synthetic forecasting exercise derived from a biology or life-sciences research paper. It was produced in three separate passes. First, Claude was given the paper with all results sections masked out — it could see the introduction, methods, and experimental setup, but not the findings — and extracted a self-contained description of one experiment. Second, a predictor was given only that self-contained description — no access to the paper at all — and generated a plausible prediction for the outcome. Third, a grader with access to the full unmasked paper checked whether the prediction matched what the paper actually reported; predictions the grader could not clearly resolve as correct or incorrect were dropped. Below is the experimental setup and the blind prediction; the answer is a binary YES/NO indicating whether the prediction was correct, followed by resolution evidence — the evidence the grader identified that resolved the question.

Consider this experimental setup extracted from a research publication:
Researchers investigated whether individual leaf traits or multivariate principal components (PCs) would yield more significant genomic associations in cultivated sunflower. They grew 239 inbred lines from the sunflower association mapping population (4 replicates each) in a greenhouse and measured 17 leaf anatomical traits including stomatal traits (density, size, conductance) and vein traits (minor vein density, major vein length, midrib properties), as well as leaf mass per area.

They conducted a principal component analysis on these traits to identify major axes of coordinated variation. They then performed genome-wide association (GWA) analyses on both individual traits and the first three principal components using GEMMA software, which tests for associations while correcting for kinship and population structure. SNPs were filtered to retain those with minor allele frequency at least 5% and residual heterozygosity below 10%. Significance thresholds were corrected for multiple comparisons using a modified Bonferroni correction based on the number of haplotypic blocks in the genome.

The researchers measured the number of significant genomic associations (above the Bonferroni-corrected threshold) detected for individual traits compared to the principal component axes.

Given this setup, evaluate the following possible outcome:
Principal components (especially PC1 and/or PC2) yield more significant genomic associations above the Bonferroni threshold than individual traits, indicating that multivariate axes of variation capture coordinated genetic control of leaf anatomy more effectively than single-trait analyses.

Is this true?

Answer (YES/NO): NO